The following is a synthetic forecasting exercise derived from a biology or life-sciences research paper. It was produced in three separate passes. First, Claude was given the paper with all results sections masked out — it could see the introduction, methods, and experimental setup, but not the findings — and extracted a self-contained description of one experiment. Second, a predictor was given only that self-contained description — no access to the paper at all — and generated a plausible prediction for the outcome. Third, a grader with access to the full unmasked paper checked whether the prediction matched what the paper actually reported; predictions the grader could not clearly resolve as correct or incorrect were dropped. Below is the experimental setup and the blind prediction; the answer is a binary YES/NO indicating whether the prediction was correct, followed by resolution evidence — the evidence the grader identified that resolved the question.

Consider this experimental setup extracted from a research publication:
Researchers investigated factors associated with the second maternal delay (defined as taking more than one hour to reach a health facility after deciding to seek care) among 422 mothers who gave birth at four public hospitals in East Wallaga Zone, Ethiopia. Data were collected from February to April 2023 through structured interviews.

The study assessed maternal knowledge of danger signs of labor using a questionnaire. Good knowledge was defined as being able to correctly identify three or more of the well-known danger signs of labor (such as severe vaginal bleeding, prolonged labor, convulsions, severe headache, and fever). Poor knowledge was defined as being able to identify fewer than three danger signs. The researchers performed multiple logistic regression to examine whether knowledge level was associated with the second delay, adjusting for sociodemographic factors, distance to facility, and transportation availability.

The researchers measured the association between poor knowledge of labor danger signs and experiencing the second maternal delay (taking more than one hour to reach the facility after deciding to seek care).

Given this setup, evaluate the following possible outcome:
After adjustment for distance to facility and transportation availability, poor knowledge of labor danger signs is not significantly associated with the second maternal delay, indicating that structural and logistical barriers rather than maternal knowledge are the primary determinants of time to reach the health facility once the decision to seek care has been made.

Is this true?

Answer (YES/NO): NO